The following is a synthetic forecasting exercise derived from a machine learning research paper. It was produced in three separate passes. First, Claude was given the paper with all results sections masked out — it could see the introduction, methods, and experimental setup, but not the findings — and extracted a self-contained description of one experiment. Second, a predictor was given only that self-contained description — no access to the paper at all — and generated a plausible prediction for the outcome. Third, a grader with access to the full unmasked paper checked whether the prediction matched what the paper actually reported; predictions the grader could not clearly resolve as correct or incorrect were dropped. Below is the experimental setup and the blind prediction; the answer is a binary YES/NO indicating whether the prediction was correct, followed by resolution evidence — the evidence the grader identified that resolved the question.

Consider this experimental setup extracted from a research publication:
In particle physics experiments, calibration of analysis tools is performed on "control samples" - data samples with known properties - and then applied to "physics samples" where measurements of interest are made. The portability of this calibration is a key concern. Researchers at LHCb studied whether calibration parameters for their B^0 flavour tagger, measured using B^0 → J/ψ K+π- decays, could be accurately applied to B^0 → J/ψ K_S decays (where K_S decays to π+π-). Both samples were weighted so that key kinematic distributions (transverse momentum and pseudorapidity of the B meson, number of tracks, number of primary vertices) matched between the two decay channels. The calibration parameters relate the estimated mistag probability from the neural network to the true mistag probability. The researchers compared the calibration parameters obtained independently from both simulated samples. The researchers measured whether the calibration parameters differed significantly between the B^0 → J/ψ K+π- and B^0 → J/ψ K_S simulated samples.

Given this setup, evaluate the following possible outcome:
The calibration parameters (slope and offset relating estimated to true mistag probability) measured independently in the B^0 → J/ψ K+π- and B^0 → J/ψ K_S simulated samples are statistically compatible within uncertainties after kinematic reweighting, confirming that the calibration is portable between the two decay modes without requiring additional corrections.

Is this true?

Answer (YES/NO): YES